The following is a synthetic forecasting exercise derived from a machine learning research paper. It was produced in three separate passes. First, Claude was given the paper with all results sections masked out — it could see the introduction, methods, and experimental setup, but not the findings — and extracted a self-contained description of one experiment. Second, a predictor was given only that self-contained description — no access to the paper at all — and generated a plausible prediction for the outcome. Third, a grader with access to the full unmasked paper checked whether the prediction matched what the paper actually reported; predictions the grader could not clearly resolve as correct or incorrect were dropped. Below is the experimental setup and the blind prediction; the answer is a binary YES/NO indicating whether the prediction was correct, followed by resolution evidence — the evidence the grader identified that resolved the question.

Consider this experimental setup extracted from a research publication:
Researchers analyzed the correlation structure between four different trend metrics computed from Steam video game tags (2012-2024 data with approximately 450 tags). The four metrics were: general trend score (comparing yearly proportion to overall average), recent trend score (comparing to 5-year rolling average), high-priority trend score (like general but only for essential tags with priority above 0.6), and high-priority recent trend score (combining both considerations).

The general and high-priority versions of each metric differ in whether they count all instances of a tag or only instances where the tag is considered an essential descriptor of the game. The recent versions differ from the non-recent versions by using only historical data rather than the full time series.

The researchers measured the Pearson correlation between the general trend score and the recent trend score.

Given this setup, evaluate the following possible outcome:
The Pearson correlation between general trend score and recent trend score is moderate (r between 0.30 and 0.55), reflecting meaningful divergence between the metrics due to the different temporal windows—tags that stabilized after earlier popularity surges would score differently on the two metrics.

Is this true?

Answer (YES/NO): NO